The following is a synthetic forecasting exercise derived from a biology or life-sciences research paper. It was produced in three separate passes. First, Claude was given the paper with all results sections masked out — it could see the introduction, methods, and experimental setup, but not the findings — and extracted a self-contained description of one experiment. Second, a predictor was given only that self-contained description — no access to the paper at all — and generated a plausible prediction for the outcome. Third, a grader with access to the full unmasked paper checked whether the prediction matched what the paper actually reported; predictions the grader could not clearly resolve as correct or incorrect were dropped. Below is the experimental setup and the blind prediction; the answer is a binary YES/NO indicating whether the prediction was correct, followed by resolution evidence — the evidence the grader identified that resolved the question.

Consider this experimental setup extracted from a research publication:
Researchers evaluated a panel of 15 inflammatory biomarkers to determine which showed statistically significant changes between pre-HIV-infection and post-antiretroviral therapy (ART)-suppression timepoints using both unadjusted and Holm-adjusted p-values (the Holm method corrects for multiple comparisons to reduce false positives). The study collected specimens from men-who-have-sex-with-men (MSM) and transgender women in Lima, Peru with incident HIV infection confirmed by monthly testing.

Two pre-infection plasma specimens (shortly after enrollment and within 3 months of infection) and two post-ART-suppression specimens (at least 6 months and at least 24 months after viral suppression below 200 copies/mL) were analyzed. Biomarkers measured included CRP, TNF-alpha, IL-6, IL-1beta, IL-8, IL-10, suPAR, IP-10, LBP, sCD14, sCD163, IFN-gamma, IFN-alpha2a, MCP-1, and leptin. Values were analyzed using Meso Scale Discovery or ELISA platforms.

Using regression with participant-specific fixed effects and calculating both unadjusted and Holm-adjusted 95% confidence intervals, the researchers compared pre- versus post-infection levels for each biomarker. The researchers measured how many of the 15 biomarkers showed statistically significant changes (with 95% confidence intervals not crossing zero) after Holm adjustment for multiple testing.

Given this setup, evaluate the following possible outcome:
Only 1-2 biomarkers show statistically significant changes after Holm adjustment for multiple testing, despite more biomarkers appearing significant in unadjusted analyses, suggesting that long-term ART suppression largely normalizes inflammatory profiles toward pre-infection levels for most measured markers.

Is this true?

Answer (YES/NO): NO